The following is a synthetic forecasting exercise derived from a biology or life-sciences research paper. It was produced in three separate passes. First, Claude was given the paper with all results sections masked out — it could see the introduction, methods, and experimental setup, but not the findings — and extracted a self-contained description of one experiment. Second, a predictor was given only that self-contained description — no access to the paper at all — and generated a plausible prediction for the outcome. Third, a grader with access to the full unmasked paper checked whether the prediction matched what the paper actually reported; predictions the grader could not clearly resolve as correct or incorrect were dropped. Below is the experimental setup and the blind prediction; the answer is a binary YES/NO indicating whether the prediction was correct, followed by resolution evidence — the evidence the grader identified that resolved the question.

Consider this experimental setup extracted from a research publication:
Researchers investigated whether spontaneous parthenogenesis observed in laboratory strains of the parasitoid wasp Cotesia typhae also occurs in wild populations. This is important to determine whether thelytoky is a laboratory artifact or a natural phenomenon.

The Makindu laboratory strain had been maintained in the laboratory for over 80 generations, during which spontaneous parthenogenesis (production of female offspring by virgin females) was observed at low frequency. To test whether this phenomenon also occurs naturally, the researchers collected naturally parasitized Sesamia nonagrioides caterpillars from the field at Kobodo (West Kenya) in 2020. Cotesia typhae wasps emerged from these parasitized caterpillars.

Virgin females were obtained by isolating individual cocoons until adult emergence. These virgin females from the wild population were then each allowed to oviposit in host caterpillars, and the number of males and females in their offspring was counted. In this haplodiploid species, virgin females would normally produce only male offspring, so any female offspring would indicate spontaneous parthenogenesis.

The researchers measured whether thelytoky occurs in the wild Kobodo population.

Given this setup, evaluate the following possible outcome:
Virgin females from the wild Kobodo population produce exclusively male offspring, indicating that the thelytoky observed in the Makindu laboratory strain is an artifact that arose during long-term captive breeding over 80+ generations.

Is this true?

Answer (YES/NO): NO